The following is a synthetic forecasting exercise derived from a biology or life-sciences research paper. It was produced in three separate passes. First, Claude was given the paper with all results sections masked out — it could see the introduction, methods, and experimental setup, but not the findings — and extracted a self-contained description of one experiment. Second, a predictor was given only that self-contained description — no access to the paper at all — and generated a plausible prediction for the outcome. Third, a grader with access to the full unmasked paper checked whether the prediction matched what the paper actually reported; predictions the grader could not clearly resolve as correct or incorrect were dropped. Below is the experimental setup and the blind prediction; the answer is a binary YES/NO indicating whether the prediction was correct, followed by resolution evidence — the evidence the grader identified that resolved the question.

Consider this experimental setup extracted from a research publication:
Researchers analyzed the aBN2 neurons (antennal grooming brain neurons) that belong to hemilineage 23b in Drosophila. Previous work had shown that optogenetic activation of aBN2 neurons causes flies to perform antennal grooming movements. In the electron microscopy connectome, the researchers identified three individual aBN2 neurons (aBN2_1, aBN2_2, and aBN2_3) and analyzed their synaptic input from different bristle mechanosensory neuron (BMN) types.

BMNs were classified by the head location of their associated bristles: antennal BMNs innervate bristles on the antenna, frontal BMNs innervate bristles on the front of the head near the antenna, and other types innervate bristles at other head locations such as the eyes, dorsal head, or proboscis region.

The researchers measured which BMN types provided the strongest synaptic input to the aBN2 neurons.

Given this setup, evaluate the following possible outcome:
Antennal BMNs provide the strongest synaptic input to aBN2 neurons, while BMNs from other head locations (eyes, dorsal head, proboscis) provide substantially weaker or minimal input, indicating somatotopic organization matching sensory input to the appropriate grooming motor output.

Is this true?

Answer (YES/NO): YES